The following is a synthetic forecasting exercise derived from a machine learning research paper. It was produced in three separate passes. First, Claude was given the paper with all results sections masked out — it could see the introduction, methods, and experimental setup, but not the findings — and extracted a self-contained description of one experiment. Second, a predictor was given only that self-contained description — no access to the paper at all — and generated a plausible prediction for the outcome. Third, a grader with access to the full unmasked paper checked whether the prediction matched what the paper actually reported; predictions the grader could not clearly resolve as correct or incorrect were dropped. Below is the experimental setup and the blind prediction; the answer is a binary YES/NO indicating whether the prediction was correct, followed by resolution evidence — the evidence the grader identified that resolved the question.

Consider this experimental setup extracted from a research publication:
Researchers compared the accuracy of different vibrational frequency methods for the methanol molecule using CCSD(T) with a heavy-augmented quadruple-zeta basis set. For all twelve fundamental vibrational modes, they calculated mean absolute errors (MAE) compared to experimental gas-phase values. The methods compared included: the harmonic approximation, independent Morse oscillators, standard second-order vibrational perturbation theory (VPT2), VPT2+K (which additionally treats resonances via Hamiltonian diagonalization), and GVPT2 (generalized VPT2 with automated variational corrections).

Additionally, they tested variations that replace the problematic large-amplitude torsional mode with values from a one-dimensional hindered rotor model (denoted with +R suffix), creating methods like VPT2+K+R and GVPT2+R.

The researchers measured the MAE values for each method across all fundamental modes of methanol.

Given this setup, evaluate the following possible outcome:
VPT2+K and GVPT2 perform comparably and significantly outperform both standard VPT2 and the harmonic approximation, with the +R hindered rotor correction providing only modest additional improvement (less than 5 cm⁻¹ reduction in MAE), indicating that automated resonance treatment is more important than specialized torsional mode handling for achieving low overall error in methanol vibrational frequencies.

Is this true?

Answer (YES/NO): NO